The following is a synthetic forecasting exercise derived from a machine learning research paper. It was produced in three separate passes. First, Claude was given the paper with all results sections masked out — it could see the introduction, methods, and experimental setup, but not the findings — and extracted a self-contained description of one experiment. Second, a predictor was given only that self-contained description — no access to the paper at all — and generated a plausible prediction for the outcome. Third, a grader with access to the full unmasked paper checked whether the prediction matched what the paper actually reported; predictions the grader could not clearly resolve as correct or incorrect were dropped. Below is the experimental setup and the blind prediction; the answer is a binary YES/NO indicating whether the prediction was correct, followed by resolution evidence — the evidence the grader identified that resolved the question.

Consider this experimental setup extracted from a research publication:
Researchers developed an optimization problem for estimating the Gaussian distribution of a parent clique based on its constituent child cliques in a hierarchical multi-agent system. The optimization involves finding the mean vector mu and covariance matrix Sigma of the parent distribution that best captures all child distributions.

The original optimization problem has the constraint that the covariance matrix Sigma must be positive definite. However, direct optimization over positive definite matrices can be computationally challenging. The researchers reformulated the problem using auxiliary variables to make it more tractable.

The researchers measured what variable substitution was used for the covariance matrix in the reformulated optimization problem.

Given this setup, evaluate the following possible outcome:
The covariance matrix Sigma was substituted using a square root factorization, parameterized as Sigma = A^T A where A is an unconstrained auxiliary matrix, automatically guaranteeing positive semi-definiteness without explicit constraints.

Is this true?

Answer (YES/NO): NO